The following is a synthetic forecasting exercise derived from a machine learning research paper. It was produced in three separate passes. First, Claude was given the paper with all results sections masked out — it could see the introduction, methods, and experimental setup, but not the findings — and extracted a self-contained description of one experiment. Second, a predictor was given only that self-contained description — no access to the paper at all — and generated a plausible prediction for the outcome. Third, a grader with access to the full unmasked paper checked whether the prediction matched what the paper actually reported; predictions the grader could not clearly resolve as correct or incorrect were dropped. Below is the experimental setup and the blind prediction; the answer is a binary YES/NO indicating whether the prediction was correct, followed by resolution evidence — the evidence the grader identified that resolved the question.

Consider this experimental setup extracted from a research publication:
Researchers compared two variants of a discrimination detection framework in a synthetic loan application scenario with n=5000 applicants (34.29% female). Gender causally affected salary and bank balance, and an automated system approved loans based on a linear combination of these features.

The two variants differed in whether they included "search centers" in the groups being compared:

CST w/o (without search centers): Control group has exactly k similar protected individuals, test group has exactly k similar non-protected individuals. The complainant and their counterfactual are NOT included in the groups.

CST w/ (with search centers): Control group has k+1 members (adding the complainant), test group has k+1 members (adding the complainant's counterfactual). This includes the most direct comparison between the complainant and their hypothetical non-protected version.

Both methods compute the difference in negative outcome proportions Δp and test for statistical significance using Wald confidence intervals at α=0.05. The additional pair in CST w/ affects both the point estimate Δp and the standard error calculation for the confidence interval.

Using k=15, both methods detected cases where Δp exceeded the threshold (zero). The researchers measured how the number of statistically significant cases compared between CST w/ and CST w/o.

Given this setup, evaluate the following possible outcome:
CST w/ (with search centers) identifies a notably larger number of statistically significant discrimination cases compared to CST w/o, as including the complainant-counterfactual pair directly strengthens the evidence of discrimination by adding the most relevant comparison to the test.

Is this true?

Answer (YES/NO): NO